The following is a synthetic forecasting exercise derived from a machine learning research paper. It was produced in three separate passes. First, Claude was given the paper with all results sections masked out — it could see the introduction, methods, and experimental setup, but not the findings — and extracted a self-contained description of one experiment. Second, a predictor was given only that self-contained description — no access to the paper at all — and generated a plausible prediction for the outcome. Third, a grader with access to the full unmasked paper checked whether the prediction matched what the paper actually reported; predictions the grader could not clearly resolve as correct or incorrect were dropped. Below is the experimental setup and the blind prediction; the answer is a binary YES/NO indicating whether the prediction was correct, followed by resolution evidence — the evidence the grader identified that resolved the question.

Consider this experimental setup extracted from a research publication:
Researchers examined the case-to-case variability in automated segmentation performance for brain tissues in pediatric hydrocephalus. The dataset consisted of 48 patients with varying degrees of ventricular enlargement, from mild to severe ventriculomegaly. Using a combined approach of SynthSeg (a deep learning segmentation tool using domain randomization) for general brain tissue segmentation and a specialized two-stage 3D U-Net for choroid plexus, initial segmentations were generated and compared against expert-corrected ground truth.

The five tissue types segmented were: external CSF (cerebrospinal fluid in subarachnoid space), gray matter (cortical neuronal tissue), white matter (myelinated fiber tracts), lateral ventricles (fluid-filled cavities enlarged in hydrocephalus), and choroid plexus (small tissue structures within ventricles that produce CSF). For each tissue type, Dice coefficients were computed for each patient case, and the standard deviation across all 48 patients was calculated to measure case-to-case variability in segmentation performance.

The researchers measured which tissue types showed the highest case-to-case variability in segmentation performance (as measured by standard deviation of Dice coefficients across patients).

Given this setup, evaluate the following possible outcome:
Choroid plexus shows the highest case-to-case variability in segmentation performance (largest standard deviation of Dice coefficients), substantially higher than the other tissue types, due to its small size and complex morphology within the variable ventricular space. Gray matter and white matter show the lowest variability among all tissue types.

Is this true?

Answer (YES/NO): NO